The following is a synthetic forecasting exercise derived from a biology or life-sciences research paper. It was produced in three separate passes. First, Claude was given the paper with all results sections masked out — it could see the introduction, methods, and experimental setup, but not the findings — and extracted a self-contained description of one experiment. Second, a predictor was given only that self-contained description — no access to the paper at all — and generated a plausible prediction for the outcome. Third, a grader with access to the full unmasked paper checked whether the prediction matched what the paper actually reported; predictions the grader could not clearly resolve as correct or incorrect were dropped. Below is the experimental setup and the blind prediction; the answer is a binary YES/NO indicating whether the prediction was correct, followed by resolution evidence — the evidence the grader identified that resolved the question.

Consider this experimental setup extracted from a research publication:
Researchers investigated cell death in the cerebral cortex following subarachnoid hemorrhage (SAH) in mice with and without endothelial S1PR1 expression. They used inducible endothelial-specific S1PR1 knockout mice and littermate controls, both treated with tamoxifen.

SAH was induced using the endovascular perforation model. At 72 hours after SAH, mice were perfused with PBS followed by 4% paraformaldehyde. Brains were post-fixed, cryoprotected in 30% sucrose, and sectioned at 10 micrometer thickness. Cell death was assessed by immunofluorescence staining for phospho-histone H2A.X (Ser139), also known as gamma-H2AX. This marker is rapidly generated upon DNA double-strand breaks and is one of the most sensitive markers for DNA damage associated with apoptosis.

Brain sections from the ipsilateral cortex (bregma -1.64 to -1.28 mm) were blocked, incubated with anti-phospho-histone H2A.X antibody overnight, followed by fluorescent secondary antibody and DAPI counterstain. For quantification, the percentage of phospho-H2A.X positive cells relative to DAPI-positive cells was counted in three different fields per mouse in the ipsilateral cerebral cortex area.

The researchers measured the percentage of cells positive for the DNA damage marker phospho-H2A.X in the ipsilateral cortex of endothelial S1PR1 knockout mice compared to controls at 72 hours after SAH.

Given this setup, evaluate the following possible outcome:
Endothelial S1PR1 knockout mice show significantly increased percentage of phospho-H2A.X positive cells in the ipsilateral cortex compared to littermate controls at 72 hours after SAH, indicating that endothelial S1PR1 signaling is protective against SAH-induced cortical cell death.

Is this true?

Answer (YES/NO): NO